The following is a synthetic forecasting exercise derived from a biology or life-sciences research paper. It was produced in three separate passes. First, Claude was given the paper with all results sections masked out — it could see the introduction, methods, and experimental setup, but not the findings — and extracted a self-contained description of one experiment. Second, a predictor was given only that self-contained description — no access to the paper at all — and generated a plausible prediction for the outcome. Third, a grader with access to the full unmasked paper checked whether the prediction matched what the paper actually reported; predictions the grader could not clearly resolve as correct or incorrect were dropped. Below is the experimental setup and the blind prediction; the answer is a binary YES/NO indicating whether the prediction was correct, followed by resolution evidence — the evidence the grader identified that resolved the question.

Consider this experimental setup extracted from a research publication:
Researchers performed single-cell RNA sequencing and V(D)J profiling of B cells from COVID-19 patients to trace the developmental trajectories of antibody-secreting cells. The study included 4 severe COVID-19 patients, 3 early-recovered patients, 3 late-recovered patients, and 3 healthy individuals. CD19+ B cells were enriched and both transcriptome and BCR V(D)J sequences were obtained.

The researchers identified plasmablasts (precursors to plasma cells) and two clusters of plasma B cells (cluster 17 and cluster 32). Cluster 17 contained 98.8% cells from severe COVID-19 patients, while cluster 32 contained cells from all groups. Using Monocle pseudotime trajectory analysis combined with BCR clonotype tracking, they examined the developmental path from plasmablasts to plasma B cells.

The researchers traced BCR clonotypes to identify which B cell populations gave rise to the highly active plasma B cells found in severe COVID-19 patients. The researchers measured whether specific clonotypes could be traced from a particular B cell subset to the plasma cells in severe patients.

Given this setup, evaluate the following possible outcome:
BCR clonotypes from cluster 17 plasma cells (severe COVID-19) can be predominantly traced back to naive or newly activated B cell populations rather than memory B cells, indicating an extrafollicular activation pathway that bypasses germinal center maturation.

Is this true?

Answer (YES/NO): NO